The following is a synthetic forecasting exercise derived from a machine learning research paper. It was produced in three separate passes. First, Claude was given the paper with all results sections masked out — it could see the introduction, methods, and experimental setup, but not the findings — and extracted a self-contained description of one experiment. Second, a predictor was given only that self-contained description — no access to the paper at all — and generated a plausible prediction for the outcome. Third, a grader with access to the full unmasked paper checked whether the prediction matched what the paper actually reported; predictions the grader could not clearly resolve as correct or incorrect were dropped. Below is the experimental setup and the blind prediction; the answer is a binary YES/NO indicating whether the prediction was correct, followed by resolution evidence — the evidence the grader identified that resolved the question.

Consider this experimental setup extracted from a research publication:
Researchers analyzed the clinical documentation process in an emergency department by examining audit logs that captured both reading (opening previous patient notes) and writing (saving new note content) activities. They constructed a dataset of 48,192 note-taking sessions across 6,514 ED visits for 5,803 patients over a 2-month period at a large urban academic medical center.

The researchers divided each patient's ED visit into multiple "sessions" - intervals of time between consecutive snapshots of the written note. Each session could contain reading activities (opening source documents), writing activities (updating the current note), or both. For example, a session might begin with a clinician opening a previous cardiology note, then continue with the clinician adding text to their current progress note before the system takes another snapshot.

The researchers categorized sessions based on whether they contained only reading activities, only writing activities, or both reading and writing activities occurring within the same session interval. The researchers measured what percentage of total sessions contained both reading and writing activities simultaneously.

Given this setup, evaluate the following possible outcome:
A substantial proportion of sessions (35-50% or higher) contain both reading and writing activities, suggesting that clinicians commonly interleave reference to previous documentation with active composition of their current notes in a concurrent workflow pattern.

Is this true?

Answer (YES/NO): NO